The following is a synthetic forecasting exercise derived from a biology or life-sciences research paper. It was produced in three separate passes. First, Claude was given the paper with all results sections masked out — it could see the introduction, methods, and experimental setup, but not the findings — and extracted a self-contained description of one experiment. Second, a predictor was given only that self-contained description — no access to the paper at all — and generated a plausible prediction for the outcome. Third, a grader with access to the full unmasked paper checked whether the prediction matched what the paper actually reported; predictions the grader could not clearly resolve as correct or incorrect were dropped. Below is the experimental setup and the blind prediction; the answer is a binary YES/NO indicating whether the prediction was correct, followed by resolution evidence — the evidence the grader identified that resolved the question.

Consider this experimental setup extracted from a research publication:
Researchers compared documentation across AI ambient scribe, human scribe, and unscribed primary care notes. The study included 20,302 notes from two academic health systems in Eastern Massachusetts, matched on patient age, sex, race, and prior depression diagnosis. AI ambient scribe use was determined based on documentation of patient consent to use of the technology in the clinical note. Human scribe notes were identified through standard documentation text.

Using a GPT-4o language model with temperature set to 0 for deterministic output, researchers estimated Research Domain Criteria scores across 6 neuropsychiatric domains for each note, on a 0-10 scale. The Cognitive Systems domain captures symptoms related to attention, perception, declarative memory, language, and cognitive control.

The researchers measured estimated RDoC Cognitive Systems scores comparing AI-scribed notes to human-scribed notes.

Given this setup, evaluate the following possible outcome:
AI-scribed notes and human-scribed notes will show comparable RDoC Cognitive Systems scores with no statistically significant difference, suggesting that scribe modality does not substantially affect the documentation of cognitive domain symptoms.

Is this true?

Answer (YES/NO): NO